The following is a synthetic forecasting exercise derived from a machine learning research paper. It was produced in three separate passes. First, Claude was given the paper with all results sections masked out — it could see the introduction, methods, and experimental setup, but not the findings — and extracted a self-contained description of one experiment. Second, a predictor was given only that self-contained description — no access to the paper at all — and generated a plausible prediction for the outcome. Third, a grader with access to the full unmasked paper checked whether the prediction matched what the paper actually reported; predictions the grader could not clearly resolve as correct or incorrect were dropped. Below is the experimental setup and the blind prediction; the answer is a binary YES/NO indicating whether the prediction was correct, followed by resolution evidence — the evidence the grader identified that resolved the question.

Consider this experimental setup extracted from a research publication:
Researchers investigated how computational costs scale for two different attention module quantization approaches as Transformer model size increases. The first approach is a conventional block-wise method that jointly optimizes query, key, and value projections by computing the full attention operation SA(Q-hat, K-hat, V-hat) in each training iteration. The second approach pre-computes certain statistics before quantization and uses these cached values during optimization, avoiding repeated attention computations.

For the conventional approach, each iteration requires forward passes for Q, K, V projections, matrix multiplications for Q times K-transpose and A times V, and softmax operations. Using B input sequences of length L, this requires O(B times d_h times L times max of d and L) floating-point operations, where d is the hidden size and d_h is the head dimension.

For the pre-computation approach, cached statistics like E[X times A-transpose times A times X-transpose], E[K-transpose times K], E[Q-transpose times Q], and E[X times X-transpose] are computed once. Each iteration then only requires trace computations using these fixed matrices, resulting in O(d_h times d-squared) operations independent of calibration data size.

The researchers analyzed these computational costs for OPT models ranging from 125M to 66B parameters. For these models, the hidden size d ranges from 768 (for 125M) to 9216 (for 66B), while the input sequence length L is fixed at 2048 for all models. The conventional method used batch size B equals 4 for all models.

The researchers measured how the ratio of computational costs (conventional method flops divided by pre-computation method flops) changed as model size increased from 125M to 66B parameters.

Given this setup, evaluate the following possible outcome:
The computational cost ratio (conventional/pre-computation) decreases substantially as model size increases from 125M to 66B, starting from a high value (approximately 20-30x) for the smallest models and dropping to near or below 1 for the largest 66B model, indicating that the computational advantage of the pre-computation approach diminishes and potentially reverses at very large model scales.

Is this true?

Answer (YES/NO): NO